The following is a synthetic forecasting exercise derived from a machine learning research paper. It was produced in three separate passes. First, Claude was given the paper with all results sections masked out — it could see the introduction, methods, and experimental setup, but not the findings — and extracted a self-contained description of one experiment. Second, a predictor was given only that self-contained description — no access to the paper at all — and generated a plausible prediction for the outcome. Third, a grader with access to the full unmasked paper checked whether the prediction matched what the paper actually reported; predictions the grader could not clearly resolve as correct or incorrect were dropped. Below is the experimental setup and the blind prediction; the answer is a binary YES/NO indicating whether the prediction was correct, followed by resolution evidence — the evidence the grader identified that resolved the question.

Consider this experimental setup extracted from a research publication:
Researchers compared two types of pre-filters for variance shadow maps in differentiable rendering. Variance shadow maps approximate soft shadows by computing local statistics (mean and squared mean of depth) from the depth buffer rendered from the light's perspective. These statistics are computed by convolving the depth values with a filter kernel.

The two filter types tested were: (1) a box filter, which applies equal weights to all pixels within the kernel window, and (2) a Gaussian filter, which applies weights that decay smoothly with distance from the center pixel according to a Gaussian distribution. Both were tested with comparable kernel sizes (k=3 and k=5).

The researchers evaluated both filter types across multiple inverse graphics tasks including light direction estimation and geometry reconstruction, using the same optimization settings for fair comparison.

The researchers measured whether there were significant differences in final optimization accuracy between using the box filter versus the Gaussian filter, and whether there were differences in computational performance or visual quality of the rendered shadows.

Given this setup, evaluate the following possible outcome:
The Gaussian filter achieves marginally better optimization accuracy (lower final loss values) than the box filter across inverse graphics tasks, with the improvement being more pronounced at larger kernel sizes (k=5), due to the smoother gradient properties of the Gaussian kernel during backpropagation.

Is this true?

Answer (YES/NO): NO